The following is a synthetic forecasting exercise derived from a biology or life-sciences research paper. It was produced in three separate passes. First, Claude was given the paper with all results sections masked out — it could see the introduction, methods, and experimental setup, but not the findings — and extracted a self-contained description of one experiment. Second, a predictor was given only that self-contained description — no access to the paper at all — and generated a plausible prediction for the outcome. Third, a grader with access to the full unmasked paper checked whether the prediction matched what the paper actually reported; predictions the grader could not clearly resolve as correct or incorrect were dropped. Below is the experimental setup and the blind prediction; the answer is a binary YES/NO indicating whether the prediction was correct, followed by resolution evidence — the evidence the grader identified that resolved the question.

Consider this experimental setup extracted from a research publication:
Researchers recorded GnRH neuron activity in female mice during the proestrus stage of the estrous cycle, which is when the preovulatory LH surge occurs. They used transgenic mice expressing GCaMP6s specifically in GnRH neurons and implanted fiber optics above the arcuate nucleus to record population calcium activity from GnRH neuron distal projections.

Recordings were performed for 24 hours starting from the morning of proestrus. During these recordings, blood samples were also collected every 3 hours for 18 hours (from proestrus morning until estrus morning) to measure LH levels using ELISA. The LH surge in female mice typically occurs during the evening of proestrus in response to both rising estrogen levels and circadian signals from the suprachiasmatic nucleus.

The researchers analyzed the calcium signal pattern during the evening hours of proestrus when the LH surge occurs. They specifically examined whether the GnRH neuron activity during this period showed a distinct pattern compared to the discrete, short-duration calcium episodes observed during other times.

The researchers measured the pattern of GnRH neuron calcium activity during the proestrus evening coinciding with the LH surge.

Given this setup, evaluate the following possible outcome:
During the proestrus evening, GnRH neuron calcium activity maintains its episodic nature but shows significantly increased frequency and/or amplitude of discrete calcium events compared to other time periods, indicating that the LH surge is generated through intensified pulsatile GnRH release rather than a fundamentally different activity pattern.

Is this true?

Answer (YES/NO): NO